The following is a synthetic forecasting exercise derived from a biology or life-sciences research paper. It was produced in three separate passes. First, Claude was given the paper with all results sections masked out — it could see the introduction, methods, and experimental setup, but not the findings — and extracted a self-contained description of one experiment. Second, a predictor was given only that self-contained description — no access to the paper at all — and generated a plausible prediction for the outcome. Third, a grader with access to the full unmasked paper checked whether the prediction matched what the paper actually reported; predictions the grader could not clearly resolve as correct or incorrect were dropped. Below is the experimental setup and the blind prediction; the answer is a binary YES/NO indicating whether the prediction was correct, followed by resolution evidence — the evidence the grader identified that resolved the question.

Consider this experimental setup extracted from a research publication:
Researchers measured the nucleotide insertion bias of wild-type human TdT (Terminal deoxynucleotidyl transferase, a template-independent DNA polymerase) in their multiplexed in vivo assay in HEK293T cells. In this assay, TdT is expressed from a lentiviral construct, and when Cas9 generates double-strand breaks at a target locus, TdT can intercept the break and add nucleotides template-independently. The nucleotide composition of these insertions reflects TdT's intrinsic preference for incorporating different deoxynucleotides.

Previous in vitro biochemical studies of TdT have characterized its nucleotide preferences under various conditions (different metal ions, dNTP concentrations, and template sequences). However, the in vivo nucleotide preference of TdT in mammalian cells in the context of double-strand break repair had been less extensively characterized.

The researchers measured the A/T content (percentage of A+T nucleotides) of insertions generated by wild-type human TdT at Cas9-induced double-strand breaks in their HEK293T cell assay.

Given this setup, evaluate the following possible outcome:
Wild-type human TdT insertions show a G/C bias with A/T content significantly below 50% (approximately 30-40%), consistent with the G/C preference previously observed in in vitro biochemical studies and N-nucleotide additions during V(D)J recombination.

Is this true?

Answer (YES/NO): YES